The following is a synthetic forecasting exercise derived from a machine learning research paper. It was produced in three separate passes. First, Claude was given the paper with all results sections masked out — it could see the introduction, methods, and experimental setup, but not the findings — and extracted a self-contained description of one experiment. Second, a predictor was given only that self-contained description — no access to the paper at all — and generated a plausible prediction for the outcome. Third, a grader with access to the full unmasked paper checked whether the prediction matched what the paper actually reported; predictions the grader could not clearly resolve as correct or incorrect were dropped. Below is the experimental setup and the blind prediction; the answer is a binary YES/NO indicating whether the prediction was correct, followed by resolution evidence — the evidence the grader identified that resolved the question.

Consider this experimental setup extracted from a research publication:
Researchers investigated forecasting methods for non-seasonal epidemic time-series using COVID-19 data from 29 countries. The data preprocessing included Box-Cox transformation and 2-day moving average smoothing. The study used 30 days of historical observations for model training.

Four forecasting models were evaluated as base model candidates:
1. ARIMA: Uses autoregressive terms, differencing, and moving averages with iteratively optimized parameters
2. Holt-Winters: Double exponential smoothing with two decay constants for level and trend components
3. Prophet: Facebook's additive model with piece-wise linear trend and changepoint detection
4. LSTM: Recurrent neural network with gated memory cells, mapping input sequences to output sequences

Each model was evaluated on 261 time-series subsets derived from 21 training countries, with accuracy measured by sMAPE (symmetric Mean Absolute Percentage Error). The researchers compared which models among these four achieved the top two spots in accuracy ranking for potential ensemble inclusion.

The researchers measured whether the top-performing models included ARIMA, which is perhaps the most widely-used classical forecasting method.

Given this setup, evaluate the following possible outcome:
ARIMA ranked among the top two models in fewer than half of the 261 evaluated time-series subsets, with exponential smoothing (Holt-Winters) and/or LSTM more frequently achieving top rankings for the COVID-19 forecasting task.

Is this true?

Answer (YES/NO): YES